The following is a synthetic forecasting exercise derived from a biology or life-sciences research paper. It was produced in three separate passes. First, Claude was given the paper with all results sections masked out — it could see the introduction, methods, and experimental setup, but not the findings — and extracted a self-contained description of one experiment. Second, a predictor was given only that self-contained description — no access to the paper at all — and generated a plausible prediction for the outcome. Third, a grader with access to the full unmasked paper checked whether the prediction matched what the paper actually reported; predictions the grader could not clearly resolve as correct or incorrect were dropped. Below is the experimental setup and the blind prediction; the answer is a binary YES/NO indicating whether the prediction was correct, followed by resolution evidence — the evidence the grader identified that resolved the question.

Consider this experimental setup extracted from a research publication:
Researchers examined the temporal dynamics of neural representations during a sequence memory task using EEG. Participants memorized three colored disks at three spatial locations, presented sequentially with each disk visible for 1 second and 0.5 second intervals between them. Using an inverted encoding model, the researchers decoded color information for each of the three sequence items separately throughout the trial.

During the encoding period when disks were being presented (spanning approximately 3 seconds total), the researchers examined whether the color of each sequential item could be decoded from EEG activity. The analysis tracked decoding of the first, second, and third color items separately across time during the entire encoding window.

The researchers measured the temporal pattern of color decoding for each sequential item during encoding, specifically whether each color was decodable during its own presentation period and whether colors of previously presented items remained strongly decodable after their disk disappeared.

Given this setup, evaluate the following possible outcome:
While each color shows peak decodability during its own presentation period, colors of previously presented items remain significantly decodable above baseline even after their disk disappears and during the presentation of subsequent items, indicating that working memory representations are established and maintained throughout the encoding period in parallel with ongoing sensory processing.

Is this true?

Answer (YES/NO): NO